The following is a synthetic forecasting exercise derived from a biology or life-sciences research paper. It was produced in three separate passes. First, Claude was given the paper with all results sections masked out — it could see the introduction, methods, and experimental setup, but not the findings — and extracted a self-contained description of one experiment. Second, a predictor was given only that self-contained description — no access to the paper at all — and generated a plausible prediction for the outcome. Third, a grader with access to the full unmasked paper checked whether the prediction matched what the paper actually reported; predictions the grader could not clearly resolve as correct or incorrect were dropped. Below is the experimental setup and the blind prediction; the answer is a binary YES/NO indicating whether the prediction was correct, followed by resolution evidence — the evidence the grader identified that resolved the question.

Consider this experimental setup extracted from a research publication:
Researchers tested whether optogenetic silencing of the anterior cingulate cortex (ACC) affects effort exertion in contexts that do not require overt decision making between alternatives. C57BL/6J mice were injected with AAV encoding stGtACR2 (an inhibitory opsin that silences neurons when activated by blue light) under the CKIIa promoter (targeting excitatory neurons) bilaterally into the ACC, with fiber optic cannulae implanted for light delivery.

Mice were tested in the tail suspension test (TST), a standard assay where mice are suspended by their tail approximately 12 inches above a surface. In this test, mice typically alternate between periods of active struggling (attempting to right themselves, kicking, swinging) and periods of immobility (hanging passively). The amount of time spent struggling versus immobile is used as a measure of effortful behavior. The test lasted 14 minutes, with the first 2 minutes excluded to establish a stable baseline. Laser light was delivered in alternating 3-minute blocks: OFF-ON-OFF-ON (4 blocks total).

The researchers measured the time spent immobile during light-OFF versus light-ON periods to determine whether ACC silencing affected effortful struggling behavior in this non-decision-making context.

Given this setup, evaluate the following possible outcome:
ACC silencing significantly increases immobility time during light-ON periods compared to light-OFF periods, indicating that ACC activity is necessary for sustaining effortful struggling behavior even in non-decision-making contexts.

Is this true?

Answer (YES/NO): NO